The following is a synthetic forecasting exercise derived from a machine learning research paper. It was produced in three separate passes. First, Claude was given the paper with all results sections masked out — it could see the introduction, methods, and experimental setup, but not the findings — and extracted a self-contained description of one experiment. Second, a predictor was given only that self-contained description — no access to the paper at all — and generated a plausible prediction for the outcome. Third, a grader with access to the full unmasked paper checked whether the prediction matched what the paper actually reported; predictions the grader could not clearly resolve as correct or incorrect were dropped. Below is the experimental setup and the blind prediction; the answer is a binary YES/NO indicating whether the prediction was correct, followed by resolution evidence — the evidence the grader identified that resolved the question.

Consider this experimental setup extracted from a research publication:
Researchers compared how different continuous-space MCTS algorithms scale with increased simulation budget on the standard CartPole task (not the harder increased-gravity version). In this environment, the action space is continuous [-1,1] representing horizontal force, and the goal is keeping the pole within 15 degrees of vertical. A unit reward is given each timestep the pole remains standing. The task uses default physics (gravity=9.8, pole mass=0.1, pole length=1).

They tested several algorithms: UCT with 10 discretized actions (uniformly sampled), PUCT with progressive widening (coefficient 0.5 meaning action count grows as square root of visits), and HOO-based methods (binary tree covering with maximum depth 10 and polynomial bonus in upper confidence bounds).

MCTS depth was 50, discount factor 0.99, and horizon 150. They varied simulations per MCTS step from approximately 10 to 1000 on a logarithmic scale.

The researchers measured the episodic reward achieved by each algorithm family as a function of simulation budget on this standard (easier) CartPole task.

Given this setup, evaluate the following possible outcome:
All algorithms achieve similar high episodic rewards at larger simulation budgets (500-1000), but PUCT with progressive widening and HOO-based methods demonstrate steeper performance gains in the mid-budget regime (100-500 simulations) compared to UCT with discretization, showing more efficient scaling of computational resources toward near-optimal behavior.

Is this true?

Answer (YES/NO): NO